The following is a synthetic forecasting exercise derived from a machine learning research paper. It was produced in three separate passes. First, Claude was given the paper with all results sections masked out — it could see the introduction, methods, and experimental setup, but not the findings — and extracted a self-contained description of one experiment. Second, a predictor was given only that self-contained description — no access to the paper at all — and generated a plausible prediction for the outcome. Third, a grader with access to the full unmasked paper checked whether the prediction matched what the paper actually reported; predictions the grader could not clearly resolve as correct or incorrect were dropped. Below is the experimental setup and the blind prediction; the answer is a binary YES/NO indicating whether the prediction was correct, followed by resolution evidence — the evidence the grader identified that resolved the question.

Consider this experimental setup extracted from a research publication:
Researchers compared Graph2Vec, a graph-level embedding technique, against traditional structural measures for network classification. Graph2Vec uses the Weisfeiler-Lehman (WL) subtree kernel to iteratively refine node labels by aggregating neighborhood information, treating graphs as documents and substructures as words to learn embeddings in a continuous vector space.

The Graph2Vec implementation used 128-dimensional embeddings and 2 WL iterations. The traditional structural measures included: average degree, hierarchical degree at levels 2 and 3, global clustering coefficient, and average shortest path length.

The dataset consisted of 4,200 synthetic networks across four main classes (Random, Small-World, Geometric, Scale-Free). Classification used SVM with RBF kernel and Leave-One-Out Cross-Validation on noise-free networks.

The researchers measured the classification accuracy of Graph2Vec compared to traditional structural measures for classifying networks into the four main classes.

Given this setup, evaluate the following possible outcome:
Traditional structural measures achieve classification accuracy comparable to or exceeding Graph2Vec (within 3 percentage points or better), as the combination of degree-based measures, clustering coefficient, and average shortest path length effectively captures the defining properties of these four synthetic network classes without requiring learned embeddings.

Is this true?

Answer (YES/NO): NO